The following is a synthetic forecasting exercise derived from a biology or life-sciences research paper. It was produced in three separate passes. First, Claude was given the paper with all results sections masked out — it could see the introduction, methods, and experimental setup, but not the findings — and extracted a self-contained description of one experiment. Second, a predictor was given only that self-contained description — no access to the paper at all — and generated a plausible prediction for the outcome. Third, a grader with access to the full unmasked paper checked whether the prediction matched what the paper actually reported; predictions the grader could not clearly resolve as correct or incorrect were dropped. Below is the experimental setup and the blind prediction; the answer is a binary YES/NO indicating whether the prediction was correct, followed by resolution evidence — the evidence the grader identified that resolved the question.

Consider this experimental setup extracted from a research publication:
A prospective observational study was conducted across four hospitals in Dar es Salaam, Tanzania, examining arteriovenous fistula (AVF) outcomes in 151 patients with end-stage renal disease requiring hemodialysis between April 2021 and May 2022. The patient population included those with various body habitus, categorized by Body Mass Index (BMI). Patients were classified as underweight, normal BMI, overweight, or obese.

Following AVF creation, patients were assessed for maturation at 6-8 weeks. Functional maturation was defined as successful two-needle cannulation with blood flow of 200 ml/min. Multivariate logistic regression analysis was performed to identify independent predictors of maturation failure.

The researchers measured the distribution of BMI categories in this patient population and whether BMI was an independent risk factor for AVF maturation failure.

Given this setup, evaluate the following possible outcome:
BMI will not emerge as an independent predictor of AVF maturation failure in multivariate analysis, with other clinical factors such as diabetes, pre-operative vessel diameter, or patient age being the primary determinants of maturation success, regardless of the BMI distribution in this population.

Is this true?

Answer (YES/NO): YES